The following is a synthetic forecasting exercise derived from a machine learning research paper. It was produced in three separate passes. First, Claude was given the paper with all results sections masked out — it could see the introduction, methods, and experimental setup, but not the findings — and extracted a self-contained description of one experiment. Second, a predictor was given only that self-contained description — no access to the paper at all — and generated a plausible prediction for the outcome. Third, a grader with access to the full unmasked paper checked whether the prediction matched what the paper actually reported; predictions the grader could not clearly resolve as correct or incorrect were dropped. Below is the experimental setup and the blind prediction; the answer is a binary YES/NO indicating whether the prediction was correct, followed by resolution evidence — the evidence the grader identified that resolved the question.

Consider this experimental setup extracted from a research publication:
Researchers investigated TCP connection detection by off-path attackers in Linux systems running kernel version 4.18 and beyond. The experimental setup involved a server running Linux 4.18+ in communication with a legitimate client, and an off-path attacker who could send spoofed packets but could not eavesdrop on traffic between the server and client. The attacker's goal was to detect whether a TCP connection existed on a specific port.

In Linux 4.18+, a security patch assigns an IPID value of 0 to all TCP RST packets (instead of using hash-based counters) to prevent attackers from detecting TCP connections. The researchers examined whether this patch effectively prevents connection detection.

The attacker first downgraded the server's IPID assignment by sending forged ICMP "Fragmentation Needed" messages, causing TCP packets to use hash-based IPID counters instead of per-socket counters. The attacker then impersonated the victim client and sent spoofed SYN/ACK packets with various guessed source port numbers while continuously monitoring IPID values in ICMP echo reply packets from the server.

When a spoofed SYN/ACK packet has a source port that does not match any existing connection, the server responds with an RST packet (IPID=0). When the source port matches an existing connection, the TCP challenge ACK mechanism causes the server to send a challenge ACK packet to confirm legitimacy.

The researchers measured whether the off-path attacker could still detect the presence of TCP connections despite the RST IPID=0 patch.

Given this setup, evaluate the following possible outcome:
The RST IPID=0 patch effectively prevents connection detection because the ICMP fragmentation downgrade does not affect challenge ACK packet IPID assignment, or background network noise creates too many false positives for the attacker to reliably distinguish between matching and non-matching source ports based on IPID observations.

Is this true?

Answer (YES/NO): NO